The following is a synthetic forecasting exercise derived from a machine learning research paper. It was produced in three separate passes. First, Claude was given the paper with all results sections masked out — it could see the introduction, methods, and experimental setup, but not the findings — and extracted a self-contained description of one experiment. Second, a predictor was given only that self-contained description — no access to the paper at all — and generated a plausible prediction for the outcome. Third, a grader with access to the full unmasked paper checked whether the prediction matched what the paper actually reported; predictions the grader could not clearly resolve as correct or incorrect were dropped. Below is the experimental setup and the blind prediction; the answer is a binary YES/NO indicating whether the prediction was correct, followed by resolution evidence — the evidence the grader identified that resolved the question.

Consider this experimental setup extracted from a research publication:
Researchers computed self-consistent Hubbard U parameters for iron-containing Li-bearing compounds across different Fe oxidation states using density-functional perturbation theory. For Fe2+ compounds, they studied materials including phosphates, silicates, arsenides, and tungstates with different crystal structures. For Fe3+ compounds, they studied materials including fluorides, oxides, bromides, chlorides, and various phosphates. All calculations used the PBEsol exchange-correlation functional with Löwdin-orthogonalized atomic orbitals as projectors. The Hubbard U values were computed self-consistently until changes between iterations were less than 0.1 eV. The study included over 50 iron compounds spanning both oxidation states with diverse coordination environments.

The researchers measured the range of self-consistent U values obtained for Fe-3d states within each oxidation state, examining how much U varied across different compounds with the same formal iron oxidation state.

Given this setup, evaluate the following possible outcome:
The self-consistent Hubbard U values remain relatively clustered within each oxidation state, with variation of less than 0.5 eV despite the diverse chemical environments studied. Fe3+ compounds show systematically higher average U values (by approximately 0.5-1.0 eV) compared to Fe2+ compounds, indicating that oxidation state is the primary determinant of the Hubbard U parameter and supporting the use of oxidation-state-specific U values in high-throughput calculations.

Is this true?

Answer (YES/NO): NO